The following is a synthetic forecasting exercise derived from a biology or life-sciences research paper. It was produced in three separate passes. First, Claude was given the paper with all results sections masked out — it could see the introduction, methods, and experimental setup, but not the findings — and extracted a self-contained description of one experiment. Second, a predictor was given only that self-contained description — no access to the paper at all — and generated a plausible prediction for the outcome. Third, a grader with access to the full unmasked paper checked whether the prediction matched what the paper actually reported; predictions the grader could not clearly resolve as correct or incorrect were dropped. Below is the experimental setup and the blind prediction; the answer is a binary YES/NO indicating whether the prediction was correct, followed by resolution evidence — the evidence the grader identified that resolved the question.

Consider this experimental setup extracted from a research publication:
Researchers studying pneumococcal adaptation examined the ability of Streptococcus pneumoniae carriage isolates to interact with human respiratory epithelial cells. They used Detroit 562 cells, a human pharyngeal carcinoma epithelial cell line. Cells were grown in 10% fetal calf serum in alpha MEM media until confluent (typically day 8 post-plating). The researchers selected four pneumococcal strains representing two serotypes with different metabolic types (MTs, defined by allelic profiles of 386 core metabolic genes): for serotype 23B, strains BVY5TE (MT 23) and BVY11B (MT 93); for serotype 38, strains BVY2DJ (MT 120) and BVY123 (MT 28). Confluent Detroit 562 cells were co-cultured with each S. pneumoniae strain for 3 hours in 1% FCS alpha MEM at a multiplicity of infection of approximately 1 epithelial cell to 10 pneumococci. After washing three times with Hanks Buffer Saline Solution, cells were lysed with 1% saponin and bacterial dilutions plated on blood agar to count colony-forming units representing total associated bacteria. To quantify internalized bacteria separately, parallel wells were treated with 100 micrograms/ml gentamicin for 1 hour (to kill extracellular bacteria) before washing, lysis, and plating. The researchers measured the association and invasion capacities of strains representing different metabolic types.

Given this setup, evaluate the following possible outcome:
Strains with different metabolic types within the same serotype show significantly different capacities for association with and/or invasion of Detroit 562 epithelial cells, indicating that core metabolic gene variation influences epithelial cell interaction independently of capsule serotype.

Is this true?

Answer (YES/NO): YES